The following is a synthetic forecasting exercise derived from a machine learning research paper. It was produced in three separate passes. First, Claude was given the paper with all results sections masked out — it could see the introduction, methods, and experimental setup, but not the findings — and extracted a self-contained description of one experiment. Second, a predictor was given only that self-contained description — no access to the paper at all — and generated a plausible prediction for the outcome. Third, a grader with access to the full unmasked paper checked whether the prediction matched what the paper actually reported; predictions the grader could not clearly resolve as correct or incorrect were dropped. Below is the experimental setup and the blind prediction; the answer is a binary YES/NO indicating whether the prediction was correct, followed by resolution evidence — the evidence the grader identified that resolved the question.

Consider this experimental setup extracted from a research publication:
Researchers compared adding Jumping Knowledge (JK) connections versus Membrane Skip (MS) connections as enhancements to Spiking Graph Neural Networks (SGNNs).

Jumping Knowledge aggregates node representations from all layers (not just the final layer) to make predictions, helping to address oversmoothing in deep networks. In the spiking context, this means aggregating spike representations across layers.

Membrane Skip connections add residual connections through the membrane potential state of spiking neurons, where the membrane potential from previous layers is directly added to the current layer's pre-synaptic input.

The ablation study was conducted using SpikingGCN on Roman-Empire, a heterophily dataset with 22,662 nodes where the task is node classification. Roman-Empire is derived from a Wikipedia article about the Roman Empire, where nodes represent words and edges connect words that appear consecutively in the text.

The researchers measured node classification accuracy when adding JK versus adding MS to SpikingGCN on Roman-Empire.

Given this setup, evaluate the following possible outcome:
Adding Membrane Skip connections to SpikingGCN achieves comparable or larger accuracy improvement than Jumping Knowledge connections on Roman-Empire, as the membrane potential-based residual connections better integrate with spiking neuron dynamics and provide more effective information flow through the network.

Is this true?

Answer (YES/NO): YES